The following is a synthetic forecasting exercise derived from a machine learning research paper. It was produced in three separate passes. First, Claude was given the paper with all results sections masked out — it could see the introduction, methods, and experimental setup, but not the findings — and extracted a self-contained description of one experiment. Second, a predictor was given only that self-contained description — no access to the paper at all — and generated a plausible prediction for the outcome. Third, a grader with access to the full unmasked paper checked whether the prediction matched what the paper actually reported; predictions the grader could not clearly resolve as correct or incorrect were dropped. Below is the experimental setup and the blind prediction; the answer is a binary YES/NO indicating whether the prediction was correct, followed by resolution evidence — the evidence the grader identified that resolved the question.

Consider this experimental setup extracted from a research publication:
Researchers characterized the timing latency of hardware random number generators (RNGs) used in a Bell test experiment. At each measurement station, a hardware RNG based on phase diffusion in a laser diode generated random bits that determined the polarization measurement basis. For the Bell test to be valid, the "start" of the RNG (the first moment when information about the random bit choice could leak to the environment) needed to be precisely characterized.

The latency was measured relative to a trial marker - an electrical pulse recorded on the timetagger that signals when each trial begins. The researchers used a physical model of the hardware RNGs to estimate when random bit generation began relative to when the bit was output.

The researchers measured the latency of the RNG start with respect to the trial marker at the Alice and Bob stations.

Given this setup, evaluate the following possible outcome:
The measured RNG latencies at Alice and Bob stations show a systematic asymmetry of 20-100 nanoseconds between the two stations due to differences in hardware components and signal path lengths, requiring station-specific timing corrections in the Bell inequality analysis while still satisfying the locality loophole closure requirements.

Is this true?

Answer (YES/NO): NO